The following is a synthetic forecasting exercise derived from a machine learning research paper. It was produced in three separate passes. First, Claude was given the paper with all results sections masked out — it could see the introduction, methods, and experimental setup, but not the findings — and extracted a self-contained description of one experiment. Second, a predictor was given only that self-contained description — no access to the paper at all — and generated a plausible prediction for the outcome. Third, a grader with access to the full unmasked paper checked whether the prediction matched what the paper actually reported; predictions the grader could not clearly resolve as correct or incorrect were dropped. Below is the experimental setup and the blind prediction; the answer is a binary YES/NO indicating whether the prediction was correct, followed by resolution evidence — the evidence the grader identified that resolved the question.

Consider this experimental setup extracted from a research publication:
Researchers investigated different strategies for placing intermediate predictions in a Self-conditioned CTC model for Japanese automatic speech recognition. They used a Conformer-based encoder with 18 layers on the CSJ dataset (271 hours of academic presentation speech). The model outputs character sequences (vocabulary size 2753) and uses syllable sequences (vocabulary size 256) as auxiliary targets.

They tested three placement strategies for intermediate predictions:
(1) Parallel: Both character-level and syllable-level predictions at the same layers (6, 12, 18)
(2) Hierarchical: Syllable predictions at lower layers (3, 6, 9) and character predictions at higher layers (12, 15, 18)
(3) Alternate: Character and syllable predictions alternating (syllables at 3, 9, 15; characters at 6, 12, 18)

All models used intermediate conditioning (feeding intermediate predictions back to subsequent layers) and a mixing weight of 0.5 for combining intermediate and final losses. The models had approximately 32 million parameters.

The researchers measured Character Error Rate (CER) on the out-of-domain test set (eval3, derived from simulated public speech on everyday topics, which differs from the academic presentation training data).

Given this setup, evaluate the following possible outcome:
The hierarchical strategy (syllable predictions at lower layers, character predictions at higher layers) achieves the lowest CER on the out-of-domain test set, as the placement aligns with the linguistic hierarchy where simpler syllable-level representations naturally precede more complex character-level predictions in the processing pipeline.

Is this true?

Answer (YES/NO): NO